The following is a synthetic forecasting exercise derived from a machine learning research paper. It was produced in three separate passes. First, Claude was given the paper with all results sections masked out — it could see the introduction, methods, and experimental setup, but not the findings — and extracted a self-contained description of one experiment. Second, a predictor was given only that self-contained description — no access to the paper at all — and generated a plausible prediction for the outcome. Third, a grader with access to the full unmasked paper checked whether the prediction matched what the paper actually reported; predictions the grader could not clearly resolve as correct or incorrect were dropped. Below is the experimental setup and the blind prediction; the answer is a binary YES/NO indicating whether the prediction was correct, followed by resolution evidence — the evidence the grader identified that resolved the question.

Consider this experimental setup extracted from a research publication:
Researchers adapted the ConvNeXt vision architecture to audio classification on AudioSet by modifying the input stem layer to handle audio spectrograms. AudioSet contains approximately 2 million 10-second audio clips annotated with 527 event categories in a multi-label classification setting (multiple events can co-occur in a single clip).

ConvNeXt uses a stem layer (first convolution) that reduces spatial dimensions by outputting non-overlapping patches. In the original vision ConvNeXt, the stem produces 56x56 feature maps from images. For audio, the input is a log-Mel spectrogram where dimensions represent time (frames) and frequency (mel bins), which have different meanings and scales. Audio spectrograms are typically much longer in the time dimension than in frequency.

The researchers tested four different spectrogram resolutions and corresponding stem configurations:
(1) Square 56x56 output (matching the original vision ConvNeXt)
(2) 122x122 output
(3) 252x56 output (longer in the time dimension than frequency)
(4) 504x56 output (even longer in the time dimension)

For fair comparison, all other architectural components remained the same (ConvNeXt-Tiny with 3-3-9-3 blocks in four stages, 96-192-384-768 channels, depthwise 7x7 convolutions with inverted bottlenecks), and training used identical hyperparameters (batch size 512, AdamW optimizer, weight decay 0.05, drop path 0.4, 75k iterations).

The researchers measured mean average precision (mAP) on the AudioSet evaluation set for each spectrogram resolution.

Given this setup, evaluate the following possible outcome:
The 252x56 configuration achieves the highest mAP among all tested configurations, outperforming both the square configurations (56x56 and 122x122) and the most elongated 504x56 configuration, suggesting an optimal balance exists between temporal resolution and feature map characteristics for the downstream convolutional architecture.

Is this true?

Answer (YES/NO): YES